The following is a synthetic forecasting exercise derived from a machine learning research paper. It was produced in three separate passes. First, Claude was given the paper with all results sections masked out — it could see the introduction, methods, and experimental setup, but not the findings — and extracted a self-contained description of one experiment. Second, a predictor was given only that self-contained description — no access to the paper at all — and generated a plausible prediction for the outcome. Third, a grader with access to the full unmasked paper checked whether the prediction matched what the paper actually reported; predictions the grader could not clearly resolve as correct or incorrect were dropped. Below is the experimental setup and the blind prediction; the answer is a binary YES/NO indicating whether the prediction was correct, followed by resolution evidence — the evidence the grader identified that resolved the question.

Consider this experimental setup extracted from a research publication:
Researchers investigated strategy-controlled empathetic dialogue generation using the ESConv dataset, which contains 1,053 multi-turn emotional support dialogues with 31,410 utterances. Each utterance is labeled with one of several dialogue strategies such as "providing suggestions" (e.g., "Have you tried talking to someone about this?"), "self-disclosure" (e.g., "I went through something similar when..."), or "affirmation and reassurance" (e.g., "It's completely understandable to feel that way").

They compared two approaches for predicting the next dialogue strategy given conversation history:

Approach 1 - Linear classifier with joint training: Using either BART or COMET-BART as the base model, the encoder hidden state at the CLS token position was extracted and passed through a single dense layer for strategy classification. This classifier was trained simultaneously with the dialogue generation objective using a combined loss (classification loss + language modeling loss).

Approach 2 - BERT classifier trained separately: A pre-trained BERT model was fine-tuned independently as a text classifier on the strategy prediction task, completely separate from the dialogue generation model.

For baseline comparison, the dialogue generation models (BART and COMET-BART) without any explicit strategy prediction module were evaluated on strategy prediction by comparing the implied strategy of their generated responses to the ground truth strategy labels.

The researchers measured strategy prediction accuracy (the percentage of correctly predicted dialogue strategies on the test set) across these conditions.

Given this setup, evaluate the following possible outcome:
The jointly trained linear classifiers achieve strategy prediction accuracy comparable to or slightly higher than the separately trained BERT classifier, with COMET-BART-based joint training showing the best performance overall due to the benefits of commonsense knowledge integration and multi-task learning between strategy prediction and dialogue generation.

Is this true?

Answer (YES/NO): NO